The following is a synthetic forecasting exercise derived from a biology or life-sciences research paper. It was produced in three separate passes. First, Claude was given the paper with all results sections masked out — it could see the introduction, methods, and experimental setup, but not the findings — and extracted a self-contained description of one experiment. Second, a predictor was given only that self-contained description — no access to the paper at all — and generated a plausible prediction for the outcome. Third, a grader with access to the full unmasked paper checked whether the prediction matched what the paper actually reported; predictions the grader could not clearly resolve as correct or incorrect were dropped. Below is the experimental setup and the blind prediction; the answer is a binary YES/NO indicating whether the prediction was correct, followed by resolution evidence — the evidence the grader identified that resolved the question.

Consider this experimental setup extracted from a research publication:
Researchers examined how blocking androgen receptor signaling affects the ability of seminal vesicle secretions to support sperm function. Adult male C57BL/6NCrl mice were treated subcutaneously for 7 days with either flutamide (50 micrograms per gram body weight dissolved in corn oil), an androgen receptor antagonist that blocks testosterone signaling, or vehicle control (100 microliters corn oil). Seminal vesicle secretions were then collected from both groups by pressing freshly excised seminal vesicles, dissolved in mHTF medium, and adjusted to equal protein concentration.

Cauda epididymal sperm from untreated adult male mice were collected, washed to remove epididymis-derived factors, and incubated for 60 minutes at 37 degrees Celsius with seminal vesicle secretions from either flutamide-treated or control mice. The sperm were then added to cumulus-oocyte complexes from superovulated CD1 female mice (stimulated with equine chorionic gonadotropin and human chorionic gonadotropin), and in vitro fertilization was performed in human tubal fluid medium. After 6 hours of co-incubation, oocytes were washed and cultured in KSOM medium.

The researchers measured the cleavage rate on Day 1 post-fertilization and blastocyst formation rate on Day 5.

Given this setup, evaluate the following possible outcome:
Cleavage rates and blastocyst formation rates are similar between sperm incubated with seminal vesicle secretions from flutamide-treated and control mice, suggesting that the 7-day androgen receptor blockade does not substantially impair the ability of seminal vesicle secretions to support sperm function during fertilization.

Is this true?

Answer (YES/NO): YES